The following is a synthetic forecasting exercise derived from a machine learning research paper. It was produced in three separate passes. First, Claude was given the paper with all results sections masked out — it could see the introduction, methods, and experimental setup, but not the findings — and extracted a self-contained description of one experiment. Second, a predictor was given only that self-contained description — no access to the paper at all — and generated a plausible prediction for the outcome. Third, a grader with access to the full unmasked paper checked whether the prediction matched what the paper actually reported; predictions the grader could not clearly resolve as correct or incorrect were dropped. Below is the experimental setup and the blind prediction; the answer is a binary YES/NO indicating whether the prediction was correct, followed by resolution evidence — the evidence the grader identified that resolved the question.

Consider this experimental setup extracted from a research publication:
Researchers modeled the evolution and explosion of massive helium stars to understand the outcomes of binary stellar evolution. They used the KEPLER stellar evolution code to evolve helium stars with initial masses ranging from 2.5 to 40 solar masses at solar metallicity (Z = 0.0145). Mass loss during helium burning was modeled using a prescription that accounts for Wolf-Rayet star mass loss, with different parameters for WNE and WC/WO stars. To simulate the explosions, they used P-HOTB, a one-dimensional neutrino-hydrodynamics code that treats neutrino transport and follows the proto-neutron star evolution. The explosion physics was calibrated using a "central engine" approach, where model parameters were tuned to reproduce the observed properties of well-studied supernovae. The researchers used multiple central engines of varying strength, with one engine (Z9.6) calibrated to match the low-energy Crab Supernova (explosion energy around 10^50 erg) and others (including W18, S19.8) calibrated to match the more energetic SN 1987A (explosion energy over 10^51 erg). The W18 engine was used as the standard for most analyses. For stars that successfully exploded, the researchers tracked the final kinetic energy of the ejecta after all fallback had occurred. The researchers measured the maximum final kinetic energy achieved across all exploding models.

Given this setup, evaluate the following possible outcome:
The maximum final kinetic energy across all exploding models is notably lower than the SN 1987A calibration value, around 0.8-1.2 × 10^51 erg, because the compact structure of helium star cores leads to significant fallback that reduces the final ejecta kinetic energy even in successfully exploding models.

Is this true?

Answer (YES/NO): NO